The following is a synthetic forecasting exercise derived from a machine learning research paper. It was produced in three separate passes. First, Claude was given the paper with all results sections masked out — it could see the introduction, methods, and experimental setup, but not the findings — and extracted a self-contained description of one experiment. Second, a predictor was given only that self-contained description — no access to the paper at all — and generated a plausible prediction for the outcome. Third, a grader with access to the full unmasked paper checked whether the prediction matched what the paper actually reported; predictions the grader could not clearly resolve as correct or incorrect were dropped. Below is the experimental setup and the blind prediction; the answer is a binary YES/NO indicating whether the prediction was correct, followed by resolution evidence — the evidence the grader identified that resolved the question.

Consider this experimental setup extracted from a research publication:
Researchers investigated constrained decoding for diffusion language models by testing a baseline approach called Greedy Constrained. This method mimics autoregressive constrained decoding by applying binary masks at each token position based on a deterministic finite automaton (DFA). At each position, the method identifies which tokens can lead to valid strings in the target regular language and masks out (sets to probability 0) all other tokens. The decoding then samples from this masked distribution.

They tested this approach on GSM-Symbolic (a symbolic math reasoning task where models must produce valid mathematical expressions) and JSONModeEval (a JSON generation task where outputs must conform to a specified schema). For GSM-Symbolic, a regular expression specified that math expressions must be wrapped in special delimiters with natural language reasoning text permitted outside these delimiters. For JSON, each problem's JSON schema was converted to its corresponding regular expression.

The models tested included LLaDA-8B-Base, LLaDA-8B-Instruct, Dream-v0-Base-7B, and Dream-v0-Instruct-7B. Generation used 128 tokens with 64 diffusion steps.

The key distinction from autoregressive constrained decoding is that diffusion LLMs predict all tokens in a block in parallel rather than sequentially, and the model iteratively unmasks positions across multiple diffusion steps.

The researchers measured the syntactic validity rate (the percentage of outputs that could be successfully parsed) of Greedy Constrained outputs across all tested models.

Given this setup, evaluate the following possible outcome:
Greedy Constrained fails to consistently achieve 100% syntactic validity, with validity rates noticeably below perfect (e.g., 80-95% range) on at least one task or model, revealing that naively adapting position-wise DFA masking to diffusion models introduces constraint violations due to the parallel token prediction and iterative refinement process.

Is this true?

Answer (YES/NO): YES